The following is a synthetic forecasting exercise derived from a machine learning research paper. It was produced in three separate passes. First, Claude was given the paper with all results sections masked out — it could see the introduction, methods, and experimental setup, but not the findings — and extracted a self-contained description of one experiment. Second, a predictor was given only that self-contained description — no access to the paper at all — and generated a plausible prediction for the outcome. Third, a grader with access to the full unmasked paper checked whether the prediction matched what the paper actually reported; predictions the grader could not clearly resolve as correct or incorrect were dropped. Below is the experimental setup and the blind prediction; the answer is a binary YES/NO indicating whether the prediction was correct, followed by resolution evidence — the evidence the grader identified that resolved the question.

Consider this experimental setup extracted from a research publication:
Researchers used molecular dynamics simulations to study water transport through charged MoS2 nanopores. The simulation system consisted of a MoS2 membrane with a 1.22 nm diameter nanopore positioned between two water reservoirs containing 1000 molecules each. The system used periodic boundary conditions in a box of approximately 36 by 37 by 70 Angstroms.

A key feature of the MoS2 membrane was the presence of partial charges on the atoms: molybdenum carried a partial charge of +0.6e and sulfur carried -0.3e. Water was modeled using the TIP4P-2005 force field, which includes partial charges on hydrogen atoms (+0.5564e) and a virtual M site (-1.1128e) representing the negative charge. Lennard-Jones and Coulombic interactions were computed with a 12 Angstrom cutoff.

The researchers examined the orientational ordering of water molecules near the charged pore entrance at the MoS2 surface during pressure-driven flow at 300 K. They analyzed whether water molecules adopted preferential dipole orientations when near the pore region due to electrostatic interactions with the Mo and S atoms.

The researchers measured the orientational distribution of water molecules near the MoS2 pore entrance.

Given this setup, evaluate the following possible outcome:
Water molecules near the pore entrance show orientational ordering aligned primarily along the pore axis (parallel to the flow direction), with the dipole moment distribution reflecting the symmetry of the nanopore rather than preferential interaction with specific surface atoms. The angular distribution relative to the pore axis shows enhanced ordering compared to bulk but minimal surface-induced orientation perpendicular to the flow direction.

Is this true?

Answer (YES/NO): NO